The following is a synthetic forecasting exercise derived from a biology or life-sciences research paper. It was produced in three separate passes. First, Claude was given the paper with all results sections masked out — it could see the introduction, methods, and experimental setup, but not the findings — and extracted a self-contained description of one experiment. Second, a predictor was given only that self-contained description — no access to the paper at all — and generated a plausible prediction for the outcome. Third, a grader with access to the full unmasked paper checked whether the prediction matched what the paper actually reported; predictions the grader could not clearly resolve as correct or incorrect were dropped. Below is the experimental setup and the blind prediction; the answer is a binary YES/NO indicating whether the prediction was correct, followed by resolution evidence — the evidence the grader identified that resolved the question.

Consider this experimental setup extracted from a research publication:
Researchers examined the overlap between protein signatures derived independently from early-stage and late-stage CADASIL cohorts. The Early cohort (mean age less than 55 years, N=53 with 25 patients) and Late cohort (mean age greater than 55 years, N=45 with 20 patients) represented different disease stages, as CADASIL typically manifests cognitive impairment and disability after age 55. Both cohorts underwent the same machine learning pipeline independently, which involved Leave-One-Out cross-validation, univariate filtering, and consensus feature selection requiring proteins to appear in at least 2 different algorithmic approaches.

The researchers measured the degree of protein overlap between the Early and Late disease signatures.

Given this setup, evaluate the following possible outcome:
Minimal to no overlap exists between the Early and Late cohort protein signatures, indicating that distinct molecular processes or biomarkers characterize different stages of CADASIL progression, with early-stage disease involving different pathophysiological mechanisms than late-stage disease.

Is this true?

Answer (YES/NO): YES